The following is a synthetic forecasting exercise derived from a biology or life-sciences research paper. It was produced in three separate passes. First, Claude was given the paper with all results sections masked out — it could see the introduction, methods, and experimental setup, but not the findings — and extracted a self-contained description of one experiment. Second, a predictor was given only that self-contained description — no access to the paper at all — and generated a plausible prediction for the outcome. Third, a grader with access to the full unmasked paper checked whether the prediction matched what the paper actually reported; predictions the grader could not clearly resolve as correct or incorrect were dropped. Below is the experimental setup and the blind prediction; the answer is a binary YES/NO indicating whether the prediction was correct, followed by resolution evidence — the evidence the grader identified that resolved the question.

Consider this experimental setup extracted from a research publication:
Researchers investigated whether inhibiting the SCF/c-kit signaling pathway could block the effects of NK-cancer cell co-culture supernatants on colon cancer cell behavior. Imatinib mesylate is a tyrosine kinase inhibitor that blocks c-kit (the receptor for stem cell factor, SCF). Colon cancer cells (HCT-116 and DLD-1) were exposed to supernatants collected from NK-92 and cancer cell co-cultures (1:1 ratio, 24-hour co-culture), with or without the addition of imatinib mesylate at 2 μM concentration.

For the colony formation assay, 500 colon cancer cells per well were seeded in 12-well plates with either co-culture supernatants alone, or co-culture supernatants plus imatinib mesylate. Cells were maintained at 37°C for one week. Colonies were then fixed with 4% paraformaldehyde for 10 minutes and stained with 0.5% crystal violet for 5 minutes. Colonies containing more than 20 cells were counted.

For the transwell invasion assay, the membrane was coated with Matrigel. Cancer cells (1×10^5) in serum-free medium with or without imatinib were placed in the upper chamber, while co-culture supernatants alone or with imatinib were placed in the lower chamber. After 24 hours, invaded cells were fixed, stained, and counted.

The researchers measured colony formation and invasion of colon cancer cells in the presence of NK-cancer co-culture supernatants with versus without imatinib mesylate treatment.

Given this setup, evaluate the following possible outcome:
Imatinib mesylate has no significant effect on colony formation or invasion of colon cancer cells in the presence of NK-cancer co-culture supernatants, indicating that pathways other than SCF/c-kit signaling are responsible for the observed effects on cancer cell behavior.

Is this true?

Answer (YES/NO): NO